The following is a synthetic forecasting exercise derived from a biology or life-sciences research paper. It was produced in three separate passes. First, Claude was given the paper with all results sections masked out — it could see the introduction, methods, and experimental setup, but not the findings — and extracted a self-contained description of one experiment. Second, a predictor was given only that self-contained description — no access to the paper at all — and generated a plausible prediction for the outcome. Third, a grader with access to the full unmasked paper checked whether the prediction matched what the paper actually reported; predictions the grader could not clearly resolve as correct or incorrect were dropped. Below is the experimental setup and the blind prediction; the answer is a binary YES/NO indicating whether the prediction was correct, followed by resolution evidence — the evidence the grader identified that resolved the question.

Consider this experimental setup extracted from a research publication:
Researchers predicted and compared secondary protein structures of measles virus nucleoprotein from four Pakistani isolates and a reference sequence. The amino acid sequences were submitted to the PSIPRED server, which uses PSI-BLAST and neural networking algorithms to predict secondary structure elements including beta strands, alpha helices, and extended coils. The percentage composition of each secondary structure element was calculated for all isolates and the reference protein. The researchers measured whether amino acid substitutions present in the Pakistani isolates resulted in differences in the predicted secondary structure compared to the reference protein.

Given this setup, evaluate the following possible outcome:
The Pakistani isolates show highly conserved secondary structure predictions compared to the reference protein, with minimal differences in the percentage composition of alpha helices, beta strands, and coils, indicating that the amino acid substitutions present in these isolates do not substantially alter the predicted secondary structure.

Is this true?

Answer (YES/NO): YES